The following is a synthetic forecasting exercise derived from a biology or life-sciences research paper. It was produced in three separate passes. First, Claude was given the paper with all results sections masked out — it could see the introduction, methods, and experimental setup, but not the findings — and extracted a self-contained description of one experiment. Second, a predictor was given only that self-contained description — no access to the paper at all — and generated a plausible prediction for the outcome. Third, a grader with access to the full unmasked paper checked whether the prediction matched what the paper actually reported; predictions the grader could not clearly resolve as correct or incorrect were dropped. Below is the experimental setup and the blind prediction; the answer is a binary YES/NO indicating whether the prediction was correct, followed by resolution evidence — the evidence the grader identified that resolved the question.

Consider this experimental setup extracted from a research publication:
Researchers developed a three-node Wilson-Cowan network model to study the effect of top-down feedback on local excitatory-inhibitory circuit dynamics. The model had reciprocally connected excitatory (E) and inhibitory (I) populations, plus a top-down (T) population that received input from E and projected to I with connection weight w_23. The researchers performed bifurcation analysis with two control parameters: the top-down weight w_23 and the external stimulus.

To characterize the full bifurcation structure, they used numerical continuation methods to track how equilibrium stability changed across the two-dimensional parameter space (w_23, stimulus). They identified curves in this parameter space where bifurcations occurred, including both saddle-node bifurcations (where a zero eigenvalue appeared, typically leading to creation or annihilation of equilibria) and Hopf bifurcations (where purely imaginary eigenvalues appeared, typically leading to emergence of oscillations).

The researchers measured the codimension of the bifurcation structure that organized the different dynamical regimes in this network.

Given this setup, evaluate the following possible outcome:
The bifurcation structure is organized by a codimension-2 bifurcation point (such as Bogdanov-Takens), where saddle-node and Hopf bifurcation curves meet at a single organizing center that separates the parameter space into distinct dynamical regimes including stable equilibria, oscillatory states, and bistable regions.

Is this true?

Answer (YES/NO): NO